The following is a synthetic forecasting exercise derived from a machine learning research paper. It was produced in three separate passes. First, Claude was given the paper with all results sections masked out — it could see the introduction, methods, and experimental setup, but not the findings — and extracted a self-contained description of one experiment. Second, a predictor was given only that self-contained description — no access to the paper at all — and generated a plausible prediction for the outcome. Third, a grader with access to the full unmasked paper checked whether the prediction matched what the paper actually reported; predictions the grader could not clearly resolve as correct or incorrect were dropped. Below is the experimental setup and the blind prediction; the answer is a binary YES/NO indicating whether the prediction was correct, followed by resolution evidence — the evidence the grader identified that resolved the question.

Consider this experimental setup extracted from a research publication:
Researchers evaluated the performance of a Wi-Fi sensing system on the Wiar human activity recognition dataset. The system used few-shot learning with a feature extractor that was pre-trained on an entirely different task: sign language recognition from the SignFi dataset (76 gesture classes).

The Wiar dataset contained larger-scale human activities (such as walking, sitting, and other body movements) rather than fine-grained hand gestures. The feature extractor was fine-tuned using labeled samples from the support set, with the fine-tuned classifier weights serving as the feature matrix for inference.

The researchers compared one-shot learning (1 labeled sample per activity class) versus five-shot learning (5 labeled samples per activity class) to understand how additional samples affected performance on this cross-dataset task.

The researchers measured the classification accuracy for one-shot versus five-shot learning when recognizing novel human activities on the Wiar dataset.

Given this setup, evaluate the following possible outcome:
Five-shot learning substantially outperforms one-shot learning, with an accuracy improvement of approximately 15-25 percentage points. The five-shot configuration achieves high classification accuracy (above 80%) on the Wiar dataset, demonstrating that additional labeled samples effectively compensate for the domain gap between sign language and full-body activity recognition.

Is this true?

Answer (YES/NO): NO